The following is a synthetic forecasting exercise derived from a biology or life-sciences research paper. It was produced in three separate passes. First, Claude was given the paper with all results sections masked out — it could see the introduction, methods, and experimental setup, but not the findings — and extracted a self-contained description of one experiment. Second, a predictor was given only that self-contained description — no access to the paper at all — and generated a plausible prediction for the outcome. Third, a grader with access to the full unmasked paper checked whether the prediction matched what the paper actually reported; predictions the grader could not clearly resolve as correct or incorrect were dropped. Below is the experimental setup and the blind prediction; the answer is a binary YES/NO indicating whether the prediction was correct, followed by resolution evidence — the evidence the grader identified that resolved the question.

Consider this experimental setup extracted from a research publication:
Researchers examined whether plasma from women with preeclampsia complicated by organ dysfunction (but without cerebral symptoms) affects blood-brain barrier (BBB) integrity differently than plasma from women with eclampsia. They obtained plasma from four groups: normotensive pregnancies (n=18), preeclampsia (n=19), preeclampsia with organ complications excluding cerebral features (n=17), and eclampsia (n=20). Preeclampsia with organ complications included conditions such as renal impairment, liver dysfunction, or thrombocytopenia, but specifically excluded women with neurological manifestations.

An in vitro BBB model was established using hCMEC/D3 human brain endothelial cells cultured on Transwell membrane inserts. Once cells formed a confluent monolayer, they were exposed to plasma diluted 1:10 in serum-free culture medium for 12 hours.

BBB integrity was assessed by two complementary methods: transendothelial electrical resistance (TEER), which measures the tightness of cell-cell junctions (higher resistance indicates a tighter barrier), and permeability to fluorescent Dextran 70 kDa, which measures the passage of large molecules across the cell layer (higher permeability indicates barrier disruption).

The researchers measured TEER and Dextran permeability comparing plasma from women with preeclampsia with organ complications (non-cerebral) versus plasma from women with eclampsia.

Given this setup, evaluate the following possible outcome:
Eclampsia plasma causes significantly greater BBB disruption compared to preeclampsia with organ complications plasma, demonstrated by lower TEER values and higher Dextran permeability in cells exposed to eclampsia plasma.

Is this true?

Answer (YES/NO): YES